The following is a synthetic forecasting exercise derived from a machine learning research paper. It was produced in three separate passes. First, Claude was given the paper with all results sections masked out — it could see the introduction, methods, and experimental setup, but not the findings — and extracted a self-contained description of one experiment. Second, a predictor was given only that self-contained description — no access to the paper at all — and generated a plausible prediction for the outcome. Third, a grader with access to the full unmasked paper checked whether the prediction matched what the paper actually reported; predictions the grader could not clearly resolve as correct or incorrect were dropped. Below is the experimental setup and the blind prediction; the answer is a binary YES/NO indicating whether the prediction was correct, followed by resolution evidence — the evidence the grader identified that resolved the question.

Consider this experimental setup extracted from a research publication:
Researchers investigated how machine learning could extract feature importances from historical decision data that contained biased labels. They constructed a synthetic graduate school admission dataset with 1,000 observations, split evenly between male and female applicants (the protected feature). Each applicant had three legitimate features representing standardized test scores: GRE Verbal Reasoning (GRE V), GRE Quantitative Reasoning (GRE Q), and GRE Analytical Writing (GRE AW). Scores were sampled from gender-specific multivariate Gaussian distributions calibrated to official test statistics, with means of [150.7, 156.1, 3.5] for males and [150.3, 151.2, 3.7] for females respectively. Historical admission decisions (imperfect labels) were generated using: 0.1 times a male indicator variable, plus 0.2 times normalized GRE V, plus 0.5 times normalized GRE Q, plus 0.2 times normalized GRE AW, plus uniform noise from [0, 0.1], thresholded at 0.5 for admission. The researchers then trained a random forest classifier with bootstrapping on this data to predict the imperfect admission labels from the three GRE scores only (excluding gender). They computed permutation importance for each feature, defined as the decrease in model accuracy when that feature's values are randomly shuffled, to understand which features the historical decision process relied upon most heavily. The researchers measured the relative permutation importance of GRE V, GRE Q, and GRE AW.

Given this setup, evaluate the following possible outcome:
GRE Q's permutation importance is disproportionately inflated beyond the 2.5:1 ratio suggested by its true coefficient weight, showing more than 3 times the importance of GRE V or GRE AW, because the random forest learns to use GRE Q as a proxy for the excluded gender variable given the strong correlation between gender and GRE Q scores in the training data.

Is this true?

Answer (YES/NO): YES